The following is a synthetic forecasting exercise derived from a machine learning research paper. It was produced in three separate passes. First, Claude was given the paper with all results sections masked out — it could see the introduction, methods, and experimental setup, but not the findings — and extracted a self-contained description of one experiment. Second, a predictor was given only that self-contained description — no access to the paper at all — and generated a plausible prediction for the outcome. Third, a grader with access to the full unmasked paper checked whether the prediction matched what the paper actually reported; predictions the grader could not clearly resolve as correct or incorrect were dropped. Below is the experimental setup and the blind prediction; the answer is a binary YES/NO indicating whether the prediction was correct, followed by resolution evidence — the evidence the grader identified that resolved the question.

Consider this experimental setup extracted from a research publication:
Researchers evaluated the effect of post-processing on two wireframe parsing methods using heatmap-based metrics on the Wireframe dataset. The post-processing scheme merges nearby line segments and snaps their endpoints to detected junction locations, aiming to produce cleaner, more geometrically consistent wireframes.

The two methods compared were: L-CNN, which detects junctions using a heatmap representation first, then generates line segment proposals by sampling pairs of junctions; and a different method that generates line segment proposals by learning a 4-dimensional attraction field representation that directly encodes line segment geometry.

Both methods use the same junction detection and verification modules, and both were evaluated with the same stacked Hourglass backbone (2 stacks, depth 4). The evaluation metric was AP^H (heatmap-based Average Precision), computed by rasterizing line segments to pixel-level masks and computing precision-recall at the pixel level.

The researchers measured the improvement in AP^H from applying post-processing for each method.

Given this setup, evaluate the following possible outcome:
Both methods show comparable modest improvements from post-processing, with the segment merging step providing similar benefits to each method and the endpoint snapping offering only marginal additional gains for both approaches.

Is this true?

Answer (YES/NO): NO